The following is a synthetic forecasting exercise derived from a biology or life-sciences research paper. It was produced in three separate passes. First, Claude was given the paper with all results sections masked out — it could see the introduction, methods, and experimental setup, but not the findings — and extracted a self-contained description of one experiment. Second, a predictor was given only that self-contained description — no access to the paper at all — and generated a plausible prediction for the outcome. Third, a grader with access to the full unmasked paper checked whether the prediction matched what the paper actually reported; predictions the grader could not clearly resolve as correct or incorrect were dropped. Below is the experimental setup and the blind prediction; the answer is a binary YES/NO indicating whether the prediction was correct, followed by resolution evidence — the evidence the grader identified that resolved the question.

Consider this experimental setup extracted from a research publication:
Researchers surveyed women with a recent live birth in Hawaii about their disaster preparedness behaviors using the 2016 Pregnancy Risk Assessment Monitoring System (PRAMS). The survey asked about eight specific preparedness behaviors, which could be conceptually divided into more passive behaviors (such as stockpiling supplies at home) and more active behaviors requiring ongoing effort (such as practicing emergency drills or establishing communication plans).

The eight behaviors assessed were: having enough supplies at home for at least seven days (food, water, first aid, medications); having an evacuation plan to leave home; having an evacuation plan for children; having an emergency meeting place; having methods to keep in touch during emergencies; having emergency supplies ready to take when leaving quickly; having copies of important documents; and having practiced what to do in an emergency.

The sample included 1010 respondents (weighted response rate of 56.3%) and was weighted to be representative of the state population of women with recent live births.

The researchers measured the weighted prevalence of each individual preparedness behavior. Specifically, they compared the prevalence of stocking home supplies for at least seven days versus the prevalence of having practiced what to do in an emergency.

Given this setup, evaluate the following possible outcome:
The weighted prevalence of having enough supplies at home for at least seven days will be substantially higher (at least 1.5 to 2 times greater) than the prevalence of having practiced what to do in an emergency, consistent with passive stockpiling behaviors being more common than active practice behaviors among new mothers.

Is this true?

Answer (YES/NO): YES